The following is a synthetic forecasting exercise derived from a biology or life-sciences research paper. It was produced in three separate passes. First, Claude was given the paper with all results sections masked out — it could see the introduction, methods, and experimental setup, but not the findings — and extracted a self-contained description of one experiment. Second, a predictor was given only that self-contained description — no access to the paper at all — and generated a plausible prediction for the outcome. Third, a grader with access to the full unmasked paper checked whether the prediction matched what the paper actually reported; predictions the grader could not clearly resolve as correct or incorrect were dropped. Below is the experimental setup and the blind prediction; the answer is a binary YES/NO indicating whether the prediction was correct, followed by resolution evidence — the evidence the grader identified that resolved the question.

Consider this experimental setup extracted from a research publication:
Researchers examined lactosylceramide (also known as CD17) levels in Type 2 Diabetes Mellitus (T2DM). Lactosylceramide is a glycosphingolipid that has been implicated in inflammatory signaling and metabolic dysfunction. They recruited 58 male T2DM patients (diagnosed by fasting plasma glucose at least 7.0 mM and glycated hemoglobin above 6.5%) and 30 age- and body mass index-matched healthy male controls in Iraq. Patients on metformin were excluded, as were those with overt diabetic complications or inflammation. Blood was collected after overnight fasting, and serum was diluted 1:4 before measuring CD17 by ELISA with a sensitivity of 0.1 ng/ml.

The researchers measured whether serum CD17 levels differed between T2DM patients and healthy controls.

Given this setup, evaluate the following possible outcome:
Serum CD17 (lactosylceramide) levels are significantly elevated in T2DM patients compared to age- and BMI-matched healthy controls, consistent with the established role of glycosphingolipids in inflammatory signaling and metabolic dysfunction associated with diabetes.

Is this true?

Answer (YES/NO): YES